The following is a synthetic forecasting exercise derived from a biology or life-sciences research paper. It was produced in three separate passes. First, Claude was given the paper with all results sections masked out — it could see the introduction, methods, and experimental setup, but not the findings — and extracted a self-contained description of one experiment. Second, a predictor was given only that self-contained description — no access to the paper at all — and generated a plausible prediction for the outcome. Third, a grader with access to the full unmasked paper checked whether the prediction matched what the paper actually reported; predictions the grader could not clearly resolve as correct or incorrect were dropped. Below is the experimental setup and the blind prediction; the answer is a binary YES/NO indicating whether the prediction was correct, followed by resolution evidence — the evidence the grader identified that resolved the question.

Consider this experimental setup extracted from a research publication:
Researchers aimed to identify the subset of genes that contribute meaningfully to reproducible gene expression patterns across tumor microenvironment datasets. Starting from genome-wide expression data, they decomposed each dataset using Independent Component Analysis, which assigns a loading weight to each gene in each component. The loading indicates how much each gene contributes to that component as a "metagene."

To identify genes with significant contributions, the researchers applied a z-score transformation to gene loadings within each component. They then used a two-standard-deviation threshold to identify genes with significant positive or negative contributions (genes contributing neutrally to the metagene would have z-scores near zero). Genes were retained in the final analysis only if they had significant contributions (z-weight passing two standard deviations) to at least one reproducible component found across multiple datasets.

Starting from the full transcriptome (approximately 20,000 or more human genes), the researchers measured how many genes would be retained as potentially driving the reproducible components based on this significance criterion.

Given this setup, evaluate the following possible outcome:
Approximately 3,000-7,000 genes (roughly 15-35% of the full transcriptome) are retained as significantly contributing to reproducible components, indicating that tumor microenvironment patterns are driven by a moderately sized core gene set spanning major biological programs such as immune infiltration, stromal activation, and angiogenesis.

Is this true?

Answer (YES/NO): YES